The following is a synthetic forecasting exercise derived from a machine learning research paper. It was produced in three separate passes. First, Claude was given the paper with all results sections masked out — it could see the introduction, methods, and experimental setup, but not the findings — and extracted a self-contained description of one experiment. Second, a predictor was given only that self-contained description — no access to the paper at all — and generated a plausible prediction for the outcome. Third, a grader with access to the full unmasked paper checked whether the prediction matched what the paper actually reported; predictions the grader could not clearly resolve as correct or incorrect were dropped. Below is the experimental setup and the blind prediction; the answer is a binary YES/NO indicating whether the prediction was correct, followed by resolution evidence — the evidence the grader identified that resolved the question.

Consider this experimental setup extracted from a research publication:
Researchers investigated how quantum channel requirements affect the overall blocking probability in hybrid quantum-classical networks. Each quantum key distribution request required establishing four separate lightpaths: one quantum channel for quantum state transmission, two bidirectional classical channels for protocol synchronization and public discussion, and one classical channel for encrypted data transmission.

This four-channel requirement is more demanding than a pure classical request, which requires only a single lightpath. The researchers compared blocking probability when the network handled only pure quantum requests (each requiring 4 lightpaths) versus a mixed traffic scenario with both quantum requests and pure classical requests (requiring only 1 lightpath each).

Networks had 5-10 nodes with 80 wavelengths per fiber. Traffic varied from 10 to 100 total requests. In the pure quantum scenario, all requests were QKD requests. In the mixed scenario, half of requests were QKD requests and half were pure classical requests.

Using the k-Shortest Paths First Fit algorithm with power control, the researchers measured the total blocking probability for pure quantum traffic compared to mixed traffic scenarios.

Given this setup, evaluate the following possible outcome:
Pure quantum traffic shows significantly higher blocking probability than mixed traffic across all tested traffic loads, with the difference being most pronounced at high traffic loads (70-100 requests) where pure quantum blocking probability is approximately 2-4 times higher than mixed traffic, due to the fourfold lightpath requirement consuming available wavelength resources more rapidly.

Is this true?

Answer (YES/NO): NO